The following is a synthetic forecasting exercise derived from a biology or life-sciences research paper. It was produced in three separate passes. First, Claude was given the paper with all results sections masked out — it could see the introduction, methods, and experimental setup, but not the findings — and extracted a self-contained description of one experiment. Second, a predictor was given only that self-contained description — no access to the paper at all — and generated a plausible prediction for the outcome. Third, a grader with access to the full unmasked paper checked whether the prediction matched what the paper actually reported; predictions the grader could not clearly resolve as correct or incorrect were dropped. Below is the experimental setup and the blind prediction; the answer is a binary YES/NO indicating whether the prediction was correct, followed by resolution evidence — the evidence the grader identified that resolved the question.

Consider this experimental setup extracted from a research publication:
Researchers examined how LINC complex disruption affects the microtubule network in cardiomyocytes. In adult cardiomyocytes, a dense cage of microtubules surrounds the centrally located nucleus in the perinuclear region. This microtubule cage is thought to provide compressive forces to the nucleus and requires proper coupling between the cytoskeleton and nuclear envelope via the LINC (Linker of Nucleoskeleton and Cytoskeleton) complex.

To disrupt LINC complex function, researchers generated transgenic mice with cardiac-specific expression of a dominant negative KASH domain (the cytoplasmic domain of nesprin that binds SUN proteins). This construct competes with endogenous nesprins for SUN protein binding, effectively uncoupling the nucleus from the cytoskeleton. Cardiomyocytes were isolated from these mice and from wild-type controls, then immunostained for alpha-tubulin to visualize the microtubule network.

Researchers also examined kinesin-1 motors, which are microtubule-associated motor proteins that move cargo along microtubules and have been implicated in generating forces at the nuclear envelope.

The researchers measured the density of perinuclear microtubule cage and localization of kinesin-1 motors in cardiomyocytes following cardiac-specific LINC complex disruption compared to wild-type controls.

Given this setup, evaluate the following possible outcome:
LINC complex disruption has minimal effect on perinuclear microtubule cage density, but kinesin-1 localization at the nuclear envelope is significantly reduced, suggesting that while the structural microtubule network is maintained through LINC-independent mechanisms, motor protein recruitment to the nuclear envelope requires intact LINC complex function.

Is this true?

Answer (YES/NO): NO